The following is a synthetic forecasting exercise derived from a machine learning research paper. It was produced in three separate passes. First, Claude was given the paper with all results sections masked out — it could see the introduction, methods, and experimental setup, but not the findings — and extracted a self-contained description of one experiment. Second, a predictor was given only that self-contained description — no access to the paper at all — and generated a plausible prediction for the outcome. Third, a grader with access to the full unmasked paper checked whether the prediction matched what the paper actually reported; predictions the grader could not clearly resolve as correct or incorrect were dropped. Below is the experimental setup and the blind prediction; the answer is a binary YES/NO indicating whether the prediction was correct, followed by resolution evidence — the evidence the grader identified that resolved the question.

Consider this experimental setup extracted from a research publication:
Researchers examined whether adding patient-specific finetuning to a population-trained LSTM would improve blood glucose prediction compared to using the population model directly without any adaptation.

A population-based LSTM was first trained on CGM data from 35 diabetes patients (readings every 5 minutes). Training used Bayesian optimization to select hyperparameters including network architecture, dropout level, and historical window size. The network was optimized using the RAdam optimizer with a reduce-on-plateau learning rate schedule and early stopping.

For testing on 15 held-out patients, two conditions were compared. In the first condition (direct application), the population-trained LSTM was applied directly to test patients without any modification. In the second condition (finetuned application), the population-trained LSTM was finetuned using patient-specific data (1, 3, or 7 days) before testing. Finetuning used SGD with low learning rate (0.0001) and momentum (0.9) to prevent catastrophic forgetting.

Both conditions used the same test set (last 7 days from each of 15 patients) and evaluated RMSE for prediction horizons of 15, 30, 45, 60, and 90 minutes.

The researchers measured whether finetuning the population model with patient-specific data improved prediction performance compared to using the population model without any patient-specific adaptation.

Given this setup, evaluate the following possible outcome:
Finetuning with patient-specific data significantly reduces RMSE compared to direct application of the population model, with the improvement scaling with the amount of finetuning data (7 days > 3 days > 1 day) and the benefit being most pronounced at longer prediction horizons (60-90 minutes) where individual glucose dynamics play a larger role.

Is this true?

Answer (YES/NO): NO